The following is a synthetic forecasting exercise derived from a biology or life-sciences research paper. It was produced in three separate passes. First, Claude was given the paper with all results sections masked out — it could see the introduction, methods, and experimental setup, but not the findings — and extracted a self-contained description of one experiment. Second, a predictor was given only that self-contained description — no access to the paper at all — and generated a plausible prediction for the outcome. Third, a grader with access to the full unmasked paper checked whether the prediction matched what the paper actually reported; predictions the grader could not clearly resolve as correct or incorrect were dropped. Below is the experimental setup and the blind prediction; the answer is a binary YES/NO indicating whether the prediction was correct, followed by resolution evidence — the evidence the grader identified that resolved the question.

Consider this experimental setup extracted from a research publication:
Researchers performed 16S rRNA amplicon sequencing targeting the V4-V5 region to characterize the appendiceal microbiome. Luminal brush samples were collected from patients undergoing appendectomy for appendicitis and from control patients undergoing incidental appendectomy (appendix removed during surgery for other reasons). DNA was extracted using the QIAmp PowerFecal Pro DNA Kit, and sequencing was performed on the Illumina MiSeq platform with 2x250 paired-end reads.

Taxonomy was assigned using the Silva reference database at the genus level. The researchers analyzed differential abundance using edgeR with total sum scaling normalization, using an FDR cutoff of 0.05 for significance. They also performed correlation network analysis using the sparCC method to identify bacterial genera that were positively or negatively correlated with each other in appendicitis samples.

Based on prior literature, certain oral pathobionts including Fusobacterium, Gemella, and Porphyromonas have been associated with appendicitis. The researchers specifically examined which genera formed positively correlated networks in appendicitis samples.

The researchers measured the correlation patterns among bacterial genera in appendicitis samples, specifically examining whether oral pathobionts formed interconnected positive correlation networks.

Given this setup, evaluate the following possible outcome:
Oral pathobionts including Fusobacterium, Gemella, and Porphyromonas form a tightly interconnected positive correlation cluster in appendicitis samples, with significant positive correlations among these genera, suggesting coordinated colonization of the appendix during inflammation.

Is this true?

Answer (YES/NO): NO